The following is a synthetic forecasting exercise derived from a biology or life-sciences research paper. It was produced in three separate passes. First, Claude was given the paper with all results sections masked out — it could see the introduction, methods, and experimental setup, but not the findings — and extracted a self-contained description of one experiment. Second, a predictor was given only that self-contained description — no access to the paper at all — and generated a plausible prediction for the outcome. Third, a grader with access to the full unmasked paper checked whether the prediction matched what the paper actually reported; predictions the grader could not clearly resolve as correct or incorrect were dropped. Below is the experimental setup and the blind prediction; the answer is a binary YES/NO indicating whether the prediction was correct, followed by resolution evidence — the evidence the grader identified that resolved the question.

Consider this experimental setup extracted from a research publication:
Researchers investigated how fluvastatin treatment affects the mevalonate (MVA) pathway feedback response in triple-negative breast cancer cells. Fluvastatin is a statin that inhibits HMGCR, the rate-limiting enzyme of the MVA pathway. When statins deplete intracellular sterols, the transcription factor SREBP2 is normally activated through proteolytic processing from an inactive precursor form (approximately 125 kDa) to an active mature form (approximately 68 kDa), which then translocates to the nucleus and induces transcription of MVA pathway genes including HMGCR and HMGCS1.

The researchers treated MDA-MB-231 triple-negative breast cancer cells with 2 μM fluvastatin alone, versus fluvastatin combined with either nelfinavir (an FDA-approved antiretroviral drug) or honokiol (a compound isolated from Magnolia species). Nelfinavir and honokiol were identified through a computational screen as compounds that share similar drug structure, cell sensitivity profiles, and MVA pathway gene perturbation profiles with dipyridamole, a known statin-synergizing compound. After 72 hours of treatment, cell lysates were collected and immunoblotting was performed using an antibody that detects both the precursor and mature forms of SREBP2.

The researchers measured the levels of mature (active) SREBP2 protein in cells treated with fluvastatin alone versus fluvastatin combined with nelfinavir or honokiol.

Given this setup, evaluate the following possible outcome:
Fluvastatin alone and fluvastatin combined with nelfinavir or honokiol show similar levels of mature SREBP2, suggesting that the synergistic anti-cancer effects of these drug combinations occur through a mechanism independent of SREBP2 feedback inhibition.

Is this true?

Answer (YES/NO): NO